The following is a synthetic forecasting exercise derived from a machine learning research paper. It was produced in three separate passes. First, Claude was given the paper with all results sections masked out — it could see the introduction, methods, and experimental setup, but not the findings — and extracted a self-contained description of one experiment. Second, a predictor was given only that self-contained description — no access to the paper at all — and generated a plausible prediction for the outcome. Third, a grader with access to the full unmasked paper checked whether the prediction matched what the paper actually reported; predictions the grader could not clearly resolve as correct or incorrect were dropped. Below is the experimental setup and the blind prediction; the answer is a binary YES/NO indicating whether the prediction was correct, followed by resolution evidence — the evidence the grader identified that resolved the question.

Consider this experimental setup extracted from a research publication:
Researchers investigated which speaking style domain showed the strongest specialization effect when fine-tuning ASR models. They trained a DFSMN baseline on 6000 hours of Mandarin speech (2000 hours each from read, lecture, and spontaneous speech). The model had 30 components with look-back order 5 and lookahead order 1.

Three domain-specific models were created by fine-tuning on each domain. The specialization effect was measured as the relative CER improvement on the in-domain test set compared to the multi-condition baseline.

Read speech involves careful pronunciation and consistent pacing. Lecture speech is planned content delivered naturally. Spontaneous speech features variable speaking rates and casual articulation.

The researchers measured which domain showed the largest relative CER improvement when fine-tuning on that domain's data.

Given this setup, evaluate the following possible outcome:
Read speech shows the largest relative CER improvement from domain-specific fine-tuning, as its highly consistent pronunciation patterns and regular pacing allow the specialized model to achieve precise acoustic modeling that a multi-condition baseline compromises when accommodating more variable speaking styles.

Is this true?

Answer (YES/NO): NO